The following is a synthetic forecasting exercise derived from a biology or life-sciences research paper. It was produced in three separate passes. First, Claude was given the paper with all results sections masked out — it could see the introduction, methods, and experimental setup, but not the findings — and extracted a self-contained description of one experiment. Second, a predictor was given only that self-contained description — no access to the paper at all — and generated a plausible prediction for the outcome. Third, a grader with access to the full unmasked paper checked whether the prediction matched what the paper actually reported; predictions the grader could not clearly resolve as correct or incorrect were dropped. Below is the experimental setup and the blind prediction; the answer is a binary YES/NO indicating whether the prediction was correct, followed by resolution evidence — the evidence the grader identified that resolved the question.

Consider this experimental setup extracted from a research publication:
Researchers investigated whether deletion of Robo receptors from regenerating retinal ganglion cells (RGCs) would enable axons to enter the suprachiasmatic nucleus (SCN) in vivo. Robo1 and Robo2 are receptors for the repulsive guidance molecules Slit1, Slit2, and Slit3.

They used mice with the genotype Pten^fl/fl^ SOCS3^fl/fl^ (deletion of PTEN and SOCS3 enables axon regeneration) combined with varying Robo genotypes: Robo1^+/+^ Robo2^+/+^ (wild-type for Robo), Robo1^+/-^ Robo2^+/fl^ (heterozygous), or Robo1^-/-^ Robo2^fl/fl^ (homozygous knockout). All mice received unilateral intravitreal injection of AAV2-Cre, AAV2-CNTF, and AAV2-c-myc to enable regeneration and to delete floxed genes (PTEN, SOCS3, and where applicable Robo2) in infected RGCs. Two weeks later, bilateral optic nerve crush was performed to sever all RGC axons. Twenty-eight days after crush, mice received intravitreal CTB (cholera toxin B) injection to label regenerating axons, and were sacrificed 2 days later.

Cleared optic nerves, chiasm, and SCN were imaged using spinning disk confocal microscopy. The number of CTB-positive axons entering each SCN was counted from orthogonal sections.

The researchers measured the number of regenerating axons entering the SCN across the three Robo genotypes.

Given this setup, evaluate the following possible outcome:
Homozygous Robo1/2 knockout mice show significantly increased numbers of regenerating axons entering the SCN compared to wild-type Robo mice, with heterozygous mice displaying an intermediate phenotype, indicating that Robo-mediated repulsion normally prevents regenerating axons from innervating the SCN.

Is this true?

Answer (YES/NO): NO